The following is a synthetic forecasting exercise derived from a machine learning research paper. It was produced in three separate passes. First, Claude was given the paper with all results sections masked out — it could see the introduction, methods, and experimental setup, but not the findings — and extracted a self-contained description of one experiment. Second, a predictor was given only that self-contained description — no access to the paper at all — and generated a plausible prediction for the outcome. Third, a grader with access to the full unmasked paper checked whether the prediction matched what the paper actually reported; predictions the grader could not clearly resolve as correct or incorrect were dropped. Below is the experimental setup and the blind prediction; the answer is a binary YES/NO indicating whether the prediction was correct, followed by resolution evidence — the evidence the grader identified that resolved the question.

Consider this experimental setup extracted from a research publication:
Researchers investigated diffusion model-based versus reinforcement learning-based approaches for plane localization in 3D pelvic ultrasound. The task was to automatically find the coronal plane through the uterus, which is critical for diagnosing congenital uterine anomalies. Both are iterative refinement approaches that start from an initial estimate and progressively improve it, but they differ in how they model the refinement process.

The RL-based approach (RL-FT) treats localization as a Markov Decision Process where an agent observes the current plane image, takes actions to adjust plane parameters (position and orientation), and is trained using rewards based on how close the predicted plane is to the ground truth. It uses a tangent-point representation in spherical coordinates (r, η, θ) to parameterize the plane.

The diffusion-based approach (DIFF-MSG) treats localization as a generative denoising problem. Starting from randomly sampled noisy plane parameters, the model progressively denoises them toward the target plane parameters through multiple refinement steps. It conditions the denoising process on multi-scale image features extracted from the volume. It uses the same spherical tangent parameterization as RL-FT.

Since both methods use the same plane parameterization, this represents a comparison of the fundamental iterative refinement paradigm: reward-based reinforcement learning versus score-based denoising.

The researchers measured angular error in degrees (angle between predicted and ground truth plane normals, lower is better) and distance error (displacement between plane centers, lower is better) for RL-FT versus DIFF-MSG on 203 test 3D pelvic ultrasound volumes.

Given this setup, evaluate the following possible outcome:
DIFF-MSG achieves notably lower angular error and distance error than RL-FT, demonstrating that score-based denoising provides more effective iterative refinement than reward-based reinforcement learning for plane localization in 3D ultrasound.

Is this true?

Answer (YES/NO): YES